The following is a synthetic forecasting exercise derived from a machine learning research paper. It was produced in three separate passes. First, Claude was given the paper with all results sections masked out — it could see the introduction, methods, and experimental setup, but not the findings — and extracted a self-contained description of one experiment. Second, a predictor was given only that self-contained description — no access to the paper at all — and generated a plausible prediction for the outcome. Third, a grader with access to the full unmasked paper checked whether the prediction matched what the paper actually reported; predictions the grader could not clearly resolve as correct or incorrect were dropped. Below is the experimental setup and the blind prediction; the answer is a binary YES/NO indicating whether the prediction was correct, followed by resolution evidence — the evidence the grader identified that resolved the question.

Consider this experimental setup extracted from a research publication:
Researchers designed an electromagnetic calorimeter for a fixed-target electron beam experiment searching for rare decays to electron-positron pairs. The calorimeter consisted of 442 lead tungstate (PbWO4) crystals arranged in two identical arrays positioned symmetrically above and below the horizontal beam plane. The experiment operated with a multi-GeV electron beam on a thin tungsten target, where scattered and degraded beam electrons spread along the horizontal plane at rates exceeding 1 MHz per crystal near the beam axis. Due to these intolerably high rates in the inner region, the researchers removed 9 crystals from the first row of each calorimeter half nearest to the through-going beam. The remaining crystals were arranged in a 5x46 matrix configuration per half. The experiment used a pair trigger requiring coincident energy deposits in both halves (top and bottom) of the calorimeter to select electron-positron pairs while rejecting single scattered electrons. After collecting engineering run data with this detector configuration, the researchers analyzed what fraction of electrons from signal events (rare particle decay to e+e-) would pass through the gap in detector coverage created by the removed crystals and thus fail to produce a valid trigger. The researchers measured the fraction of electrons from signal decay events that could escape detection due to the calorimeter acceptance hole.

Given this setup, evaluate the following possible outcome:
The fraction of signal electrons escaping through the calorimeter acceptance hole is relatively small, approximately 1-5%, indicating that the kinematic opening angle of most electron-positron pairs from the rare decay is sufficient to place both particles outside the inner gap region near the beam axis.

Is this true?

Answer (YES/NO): NO